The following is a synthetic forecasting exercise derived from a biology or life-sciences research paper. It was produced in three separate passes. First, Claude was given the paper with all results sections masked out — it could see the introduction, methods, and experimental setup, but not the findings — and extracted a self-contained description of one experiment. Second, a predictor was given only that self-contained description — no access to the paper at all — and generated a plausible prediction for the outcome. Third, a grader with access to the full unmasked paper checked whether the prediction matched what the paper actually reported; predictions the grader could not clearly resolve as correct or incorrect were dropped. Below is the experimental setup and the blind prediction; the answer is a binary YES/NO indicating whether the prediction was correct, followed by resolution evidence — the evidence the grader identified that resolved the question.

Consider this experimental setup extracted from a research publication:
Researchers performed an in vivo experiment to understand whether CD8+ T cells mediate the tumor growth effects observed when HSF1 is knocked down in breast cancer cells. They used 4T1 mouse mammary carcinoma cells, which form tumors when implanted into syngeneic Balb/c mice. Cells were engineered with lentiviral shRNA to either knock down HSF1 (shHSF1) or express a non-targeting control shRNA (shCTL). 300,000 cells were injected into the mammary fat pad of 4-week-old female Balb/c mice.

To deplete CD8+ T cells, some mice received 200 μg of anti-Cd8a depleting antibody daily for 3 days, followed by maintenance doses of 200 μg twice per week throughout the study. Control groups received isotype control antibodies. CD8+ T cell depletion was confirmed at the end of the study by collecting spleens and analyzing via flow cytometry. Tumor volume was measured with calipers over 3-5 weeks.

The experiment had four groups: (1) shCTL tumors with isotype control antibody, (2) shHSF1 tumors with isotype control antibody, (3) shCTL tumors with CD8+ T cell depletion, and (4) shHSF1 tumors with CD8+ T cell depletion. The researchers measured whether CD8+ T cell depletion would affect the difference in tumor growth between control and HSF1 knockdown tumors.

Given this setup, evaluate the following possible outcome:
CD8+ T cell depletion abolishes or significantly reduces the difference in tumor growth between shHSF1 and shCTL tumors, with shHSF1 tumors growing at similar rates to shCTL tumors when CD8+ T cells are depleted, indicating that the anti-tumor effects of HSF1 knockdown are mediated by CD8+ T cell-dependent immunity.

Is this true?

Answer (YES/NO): YES